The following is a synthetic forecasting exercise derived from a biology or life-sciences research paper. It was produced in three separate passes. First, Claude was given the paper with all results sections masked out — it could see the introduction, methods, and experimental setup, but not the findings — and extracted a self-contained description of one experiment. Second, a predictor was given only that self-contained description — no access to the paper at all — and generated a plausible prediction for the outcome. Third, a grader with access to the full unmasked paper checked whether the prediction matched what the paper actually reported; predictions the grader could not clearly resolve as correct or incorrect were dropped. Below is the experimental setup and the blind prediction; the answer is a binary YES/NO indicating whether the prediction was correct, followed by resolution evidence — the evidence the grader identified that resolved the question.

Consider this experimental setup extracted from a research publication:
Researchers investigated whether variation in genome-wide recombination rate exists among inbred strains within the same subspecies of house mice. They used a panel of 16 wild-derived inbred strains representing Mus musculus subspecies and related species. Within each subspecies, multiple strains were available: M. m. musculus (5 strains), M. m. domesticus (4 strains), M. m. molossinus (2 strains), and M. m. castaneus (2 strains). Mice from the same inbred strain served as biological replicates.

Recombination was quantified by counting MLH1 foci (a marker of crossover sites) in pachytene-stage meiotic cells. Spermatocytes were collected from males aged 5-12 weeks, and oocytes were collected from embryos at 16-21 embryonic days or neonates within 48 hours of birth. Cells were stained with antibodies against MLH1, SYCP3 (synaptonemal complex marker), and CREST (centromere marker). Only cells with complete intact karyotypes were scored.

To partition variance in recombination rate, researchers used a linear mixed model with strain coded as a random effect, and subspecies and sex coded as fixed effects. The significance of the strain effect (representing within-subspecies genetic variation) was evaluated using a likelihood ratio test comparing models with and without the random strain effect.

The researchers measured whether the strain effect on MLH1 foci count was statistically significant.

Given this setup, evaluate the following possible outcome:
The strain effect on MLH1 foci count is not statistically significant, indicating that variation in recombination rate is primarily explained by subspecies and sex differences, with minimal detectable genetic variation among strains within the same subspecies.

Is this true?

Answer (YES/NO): NO